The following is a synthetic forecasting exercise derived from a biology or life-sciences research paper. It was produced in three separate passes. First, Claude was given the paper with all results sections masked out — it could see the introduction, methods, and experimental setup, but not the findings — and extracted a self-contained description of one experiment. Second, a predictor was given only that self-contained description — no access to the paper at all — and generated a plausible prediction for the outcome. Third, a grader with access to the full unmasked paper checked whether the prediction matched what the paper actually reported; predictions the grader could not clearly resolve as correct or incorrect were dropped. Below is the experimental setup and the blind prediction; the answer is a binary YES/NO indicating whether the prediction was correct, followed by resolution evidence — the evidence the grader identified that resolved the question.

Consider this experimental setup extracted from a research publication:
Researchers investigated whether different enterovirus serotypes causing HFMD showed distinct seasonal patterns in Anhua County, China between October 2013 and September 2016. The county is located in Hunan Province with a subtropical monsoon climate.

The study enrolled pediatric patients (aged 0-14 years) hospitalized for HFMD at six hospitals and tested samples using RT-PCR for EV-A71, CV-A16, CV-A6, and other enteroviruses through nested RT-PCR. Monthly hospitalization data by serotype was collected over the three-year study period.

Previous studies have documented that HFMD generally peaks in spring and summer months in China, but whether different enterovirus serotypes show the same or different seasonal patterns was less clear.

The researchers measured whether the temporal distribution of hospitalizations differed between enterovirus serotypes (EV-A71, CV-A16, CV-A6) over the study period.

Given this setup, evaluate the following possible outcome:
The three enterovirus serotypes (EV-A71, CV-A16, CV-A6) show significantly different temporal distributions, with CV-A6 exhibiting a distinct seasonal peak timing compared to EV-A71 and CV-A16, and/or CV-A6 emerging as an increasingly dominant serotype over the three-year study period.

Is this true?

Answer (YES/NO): NO